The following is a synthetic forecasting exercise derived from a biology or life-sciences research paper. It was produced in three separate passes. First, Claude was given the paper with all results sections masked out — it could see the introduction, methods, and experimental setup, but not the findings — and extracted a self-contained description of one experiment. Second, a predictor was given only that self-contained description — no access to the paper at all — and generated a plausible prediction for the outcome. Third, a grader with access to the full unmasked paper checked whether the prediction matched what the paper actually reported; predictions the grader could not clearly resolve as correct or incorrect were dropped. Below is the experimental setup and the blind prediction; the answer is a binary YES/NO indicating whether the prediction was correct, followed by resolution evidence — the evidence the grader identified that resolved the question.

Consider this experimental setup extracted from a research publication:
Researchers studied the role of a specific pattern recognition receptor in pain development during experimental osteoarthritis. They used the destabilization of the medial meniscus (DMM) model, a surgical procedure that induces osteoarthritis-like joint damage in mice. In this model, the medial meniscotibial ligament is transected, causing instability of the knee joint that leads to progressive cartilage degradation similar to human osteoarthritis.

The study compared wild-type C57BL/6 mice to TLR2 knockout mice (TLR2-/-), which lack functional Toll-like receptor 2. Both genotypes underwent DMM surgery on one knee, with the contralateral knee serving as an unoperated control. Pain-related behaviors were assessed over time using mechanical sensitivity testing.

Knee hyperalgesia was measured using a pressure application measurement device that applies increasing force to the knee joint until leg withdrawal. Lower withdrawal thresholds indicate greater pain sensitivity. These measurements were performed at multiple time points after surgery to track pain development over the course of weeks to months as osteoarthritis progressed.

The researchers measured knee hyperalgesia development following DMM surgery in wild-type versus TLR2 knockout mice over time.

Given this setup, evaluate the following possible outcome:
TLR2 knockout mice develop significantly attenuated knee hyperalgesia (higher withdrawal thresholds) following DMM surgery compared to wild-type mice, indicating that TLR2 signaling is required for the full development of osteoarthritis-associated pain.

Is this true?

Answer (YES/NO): YES